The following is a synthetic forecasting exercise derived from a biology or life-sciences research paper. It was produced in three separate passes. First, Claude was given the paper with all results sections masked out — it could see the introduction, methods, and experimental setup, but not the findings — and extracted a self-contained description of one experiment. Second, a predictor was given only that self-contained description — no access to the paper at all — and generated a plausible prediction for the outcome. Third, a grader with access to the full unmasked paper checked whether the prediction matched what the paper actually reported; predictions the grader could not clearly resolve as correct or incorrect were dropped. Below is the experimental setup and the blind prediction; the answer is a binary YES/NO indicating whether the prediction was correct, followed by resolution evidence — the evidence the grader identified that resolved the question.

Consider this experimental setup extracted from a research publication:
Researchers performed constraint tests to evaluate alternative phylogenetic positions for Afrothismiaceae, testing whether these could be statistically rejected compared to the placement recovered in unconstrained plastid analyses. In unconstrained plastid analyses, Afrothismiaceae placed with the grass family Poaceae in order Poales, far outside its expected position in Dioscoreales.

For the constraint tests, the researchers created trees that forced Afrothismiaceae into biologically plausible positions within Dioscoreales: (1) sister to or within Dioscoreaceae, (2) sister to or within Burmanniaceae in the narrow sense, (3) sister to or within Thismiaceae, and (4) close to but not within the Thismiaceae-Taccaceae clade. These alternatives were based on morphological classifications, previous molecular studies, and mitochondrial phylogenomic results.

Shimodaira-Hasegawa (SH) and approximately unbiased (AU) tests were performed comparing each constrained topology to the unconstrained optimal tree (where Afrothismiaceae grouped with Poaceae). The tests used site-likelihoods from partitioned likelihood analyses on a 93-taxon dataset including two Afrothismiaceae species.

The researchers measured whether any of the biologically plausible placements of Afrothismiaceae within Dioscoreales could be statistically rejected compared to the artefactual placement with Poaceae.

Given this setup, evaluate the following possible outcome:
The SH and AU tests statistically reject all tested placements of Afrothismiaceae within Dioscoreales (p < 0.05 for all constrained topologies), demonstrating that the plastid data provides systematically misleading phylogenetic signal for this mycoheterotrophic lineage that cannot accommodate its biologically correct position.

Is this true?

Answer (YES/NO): NO